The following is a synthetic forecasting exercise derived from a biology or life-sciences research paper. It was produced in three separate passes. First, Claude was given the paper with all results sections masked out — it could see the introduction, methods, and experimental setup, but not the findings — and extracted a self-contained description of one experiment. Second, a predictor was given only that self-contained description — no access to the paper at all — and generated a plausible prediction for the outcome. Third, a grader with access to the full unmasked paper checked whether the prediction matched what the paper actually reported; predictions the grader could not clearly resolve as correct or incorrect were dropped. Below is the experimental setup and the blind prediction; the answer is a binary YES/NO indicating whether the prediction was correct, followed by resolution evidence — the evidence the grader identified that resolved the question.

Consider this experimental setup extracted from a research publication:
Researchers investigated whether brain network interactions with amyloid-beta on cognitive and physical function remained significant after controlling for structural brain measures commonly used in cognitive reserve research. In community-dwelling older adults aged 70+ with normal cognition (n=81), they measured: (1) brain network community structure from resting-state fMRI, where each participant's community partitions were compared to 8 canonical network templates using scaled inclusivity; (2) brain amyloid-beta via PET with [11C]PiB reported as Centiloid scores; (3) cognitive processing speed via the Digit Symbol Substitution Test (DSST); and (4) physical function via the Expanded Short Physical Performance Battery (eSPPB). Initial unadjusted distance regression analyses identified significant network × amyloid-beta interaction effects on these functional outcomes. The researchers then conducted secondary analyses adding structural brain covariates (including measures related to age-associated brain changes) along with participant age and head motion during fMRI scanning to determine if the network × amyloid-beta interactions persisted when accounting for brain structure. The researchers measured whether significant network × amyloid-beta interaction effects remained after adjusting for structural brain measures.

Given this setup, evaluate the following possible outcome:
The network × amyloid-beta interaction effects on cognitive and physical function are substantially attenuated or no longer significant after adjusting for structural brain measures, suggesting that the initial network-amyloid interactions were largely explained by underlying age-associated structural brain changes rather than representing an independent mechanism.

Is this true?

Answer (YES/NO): NO